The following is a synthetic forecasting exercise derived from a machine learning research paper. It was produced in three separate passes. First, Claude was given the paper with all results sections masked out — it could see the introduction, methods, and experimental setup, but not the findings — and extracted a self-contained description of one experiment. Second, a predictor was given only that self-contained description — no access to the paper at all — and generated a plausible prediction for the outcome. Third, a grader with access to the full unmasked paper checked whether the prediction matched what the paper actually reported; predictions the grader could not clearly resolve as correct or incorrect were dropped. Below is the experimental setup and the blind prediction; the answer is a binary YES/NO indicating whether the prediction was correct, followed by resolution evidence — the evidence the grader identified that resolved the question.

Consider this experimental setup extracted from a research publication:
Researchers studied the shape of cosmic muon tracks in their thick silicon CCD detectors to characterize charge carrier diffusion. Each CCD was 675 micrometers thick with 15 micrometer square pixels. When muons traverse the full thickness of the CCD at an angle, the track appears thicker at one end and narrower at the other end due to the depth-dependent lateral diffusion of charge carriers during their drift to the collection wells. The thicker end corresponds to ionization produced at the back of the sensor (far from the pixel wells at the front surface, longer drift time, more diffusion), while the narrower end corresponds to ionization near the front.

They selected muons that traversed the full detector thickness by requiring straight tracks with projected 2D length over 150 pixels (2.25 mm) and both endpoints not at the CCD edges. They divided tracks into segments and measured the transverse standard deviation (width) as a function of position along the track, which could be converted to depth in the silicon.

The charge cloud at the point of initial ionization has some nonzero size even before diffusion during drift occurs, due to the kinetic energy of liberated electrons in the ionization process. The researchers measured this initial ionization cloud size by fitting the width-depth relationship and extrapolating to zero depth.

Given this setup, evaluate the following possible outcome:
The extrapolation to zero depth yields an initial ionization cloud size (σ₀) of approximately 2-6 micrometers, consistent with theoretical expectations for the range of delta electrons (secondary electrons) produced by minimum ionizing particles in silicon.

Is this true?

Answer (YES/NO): NO